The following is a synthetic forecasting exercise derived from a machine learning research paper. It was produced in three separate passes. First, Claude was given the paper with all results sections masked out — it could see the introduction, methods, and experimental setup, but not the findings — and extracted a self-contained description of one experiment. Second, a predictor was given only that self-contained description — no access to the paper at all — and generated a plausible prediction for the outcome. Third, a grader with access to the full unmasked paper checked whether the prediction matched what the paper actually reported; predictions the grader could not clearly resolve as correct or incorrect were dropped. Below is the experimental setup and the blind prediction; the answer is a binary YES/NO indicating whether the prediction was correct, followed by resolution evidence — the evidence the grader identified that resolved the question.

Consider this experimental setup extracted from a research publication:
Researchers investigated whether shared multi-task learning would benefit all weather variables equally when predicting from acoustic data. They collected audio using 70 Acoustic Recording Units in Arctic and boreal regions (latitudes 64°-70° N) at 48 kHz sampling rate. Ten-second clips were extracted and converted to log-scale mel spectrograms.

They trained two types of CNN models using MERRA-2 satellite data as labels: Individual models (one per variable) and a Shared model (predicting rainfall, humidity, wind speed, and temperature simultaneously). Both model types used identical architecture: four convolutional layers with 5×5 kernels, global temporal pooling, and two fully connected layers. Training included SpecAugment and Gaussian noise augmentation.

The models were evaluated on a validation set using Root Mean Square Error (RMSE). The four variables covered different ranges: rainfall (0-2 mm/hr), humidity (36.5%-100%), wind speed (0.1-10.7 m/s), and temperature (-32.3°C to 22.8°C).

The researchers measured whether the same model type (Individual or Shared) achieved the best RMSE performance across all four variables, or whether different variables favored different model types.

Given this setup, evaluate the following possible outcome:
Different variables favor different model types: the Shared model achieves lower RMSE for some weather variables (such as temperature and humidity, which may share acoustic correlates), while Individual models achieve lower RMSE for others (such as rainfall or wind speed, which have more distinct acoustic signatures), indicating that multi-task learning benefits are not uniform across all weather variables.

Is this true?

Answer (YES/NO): NO